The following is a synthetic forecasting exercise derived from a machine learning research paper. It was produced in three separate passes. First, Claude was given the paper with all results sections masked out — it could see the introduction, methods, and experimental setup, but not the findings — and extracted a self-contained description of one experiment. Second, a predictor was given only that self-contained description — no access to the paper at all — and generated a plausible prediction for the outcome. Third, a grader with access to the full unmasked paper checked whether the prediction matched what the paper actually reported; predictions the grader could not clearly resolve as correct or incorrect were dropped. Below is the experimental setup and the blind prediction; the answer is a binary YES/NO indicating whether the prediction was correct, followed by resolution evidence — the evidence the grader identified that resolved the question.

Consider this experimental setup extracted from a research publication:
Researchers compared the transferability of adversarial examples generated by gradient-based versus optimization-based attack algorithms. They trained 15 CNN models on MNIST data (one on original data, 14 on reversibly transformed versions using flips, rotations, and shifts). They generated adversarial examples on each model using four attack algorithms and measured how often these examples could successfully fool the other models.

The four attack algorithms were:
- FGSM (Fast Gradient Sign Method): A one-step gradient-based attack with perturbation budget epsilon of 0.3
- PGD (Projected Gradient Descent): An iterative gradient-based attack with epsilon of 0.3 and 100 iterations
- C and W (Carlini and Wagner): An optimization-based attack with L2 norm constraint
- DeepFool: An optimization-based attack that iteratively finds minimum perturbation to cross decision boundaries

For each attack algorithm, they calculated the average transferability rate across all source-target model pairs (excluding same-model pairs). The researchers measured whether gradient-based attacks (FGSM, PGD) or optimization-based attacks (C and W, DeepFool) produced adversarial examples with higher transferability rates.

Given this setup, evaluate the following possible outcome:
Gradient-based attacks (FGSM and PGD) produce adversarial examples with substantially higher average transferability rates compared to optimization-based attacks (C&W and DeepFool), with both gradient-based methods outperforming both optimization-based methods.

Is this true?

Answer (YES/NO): YES